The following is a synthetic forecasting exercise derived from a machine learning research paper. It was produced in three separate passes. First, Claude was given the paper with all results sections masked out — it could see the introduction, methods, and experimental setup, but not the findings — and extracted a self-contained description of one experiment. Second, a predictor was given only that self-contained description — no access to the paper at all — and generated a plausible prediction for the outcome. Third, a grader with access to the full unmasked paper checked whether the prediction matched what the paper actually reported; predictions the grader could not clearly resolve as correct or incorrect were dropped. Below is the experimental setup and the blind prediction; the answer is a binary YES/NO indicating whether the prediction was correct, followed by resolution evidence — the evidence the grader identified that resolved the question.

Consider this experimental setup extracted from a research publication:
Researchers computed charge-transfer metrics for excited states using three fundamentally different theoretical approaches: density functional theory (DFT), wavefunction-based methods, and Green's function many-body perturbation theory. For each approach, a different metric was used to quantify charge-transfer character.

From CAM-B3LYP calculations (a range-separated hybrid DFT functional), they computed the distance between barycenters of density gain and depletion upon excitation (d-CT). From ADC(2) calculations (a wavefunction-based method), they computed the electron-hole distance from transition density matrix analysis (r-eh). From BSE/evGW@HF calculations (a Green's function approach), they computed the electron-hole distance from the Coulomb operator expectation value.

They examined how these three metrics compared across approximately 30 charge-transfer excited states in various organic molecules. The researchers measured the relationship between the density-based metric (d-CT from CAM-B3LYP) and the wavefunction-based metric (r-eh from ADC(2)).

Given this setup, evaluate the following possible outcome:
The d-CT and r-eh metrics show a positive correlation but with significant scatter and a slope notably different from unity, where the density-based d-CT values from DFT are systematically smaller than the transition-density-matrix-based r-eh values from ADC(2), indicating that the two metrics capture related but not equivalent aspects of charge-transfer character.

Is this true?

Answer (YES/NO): NO